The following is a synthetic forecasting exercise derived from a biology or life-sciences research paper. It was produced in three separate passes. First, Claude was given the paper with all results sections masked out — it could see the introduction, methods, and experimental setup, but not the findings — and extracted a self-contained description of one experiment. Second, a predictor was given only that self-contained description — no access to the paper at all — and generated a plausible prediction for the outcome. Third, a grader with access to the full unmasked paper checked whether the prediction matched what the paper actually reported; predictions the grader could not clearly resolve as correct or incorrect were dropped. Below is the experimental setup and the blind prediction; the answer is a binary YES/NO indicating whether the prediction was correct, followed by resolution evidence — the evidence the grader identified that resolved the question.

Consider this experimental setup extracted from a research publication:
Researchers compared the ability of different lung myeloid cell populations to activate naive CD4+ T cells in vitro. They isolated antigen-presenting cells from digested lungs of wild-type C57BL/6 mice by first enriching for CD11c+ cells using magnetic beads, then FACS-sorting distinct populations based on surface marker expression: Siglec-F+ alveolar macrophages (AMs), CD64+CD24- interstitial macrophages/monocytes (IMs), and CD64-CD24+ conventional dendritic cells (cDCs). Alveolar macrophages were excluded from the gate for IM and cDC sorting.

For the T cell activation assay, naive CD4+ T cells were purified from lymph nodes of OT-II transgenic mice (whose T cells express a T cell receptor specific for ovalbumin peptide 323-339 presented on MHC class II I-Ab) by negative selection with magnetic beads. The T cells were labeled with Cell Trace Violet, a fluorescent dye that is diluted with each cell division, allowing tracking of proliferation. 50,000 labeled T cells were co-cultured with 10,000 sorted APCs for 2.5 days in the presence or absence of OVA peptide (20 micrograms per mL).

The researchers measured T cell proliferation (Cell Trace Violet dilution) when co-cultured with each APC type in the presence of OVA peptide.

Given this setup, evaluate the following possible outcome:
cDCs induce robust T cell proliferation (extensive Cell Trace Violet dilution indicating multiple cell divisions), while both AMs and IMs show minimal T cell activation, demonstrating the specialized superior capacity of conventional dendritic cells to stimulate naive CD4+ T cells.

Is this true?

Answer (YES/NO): NO